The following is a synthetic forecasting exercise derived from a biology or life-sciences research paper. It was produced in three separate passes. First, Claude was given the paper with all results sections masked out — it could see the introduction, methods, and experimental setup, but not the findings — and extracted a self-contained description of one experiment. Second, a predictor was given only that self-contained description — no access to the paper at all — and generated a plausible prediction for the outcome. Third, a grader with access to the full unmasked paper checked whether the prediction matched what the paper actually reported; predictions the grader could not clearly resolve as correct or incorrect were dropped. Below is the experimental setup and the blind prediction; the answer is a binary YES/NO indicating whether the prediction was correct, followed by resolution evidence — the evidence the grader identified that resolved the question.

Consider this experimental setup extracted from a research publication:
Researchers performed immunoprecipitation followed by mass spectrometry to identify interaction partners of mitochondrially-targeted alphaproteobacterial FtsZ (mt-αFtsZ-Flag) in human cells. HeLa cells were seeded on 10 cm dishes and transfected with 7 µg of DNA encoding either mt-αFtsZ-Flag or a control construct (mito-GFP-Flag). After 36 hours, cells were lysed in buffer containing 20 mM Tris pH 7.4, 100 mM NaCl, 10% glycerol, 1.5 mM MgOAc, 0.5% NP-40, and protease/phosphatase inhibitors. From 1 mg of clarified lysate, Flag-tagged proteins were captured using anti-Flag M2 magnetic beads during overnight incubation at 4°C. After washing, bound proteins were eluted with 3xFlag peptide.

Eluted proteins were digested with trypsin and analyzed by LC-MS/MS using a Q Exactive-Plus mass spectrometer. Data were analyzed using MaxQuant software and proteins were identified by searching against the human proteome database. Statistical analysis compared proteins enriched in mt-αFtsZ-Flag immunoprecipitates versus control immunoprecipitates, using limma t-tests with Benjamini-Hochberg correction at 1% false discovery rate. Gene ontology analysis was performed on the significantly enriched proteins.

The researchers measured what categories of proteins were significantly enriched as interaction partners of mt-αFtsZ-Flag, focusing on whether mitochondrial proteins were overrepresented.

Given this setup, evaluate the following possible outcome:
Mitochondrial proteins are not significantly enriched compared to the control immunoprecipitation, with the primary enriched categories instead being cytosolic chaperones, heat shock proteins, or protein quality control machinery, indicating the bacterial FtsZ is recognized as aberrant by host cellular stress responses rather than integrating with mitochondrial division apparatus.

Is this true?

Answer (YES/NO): NO